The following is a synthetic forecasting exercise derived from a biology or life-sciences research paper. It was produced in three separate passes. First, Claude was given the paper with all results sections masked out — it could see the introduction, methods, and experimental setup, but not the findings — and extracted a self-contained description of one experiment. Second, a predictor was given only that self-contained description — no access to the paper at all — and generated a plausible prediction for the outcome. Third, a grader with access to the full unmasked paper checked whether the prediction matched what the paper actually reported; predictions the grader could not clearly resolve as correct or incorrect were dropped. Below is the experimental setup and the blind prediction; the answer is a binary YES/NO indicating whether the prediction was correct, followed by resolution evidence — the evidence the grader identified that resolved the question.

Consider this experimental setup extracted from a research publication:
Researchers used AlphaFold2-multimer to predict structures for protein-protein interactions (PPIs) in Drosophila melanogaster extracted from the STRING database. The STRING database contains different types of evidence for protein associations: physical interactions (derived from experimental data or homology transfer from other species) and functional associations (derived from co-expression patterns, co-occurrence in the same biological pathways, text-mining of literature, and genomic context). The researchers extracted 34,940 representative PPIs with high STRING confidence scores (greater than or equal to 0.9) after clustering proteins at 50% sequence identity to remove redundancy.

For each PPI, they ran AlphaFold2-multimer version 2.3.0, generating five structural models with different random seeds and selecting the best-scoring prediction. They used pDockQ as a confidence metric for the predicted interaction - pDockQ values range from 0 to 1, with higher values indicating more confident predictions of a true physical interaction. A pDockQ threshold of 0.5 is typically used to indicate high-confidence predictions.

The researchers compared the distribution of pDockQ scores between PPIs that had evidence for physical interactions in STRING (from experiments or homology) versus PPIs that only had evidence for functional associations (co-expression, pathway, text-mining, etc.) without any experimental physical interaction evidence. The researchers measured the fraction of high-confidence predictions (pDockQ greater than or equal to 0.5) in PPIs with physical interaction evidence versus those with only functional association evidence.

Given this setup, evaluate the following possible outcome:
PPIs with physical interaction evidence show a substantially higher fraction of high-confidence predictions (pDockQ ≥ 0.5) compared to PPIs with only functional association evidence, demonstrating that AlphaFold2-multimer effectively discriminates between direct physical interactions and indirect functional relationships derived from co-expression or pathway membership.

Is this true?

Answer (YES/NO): NO